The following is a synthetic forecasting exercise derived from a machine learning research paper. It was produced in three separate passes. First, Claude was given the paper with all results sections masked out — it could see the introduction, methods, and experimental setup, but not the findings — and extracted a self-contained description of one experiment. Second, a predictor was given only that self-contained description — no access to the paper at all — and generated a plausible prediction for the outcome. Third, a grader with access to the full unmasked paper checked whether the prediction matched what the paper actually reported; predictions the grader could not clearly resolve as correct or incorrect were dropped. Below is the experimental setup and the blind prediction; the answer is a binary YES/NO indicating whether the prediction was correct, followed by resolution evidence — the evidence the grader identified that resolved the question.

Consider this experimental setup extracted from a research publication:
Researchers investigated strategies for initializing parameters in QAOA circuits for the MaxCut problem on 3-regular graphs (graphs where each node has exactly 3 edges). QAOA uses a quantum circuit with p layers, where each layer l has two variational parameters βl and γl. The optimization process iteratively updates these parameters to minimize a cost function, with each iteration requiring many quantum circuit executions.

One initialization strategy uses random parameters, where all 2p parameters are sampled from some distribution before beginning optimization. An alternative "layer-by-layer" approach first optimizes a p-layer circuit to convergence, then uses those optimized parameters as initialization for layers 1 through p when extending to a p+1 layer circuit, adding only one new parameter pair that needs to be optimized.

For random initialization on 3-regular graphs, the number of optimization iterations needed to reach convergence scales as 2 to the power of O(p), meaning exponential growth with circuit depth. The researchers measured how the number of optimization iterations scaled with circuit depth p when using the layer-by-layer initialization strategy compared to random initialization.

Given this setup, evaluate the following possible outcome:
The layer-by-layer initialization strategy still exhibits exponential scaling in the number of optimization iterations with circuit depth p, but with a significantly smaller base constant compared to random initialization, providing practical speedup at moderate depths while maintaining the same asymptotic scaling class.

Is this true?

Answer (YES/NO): NO